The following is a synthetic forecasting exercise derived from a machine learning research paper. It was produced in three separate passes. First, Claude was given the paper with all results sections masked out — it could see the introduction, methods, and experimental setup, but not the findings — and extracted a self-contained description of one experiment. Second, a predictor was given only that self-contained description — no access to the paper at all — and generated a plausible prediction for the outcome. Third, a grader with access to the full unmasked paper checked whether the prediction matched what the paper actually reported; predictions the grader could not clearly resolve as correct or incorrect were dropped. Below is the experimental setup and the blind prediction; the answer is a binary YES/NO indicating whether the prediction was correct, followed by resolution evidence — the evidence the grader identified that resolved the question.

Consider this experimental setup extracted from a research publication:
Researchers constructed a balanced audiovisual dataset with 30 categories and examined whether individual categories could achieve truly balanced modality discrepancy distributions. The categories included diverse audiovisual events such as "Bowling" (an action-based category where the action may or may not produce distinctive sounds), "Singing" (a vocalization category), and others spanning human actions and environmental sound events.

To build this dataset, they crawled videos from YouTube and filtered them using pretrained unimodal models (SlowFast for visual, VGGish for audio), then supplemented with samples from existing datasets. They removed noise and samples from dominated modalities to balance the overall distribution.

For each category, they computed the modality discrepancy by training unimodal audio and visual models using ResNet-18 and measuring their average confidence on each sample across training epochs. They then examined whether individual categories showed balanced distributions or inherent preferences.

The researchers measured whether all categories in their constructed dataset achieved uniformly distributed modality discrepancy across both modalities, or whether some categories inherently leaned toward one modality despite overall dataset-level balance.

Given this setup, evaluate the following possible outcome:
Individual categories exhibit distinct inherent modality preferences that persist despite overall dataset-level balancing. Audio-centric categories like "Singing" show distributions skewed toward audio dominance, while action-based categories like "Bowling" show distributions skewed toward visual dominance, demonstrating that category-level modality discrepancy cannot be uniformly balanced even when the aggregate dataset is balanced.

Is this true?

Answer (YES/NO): YES